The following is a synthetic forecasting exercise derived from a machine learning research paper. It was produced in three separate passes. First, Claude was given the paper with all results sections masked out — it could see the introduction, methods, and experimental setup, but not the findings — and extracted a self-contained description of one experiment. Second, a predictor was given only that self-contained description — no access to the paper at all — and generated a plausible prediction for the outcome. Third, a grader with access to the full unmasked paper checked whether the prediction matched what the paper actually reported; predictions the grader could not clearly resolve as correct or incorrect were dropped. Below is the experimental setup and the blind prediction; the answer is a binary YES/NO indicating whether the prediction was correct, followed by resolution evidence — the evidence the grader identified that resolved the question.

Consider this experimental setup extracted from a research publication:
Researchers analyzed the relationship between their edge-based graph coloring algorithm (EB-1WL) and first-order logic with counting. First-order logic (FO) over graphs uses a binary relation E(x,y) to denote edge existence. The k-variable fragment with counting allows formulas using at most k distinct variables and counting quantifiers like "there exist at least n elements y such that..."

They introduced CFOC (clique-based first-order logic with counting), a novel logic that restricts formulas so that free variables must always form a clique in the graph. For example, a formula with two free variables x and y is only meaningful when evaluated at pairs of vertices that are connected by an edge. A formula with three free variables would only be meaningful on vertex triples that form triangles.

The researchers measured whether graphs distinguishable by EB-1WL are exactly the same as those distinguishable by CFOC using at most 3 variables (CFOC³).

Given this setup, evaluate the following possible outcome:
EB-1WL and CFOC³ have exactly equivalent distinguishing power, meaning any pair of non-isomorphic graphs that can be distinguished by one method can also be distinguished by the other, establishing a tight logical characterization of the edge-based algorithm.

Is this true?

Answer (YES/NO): YES